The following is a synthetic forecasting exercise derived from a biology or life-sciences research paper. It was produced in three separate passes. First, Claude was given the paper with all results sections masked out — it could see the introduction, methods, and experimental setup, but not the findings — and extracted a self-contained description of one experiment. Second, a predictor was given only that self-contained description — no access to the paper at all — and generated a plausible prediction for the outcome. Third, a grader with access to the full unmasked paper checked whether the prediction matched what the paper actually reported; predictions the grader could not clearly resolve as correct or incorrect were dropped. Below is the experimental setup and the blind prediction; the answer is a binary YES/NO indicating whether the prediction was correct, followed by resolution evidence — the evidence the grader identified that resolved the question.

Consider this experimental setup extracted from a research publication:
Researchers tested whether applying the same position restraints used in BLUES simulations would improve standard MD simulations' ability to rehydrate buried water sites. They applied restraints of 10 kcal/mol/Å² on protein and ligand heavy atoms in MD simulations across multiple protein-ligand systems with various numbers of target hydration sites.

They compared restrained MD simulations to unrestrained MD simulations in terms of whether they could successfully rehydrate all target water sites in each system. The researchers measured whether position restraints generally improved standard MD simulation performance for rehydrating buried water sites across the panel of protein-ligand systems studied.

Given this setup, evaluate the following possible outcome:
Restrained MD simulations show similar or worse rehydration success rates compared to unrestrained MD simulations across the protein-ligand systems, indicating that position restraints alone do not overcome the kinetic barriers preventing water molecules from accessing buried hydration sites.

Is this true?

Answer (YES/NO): YES